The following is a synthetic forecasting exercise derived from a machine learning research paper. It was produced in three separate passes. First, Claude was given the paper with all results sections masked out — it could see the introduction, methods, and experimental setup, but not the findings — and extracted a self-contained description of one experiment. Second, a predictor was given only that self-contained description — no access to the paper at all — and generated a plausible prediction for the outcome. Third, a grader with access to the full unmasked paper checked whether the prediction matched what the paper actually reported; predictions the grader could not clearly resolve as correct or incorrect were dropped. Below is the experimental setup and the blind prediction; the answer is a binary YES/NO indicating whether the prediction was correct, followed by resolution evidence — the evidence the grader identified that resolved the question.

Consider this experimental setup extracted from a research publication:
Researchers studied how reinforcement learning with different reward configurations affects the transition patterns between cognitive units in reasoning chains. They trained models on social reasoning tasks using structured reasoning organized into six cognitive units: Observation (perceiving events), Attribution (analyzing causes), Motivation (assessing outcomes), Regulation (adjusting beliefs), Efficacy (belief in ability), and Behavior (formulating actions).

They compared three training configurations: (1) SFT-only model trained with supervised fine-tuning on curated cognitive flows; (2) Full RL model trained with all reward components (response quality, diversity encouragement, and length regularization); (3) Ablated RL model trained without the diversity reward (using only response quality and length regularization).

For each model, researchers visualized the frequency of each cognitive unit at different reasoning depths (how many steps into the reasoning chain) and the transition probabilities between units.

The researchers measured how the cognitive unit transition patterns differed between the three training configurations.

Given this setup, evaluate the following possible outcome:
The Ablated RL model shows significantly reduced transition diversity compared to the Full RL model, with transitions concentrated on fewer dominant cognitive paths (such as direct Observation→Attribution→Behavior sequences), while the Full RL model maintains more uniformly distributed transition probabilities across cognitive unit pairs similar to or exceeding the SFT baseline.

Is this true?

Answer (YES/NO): NO